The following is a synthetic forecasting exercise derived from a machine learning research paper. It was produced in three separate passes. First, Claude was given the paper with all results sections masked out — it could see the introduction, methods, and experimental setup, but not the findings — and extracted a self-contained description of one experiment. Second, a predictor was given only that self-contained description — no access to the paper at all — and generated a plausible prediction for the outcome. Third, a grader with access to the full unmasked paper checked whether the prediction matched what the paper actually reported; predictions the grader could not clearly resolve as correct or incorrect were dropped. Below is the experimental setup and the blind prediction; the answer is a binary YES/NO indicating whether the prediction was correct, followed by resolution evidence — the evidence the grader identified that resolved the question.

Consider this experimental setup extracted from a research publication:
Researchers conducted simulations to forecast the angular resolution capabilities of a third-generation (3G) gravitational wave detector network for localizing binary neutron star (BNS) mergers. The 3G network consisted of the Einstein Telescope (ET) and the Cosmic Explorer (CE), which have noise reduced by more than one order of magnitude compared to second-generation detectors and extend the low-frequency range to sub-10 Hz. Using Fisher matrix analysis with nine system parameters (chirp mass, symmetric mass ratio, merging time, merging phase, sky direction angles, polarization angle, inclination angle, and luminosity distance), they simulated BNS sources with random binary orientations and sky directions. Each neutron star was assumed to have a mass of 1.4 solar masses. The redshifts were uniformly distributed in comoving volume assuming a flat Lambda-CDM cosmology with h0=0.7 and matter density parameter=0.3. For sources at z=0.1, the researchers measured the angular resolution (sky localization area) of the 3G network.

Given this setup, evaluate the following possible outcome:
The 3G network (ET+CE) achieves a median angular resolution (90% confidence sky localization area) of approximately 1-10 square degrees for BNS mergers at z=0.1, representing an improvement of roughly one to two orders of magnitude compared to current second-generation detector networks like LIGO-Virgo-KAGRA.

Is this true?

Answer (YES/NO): YES